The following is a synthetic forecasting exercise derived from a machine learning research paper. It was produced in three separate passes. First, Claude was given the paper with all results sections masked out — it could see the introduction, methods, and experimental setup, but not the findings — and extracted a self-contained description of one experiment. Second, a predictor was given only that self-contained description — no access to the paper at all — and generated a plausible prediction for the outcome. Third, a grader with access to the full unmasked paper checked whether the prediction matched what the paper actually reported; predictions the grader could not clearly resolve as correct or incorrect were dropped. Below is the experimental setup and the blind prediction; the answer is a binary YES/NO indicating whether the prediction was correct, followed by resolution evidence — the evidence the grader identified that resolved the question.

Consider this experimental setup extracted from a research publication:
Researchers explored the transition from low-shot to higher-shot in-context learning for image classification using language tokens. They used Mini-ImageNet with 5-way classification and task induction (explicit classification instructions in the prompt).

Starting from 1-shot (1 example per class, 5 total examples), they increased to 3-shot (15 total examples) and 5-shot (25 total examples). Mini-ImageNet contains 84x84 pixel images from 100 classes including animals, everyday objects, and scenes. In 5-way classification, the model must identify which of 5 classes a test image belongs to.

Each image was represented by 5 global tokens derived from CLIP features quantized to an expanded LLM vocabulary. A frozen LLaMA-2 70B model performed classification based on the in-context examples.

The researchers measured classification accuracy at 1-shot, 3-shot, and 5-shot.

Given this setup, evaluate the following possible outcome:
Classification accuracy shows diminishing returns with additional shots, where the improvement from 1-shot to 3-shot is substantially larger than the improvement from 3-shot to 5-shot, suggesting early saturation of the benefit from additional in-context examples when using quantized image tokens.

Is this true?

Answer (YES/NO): YES